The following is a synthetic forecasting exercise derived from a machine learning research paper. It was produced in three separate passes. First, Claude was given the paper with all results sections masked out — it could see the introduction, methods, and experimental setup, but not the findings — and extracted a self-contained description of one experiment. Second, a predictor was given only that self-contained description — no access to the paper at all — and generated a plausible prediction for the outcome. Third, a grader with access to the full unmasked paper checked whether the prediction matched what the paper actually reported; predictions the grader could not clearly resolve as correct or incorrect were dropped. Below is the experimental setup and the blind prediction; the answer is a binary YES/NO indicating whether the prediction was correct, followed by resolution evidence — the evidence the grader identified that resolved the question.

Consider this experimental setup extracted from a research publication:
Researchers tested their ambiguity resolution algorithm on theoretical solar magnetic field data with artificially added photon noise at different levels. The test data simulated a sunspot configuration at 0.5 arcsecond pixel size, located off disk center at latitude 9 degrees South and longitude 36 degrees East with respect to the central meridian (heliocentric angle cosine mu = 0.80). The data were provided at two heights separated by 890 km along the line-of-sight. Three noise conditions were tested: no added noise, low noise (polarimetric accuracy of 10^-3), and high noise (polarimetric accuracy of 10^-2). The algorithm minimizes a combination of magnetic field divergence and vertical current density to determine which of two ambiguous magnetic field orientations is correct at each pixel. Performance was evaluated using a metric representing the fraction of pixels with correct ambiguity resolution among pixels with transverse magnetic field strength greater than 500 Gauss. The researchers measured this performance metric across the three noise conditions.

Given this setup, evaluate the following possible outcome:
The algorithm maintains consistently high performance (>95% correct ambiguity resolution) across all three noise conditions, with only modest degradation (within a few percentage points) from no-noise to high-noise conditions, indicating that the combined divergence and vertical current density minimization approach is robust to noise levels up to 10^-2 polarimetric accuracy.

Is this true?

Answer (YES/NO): NO